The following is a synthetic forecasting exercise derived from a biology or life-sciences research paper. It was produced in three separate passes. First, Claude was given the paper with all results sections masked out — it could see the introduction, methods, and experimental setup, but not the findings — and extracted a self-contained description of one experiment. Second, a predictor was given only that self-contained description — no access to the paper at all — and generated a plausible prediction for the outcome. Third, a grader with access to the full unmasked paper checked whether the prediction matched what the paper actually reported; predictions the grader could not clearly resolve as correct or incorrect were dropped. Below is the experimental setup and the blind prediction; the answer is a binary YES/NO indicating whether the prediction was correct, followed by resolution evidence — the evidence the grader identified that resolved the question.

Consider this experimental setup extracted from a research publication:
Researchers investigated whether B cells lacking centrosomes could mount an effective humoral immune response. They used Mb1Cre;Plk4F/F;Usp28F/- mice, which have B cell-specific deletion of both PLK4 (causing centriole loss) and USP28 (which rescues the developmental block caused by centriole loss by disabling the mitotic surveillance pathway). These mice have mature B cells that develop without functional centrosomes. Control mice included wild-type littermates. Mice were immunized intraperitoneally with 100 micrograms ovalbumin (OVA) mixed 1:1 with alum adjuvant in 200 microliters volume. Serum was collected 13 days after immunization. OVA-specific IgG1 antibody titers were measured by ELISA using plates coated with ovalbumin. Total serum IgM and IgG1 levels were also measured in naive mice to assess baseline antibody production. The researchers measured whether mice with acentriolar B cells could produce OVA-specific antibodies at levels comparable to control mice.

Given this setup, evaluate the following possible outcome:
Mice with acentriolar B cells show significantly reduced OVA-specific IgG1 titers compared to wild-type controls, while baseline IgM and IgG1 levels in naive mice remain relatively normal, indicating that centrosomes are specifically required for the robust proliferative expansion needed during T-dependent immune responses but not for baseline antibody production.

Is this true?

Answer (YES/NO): NO